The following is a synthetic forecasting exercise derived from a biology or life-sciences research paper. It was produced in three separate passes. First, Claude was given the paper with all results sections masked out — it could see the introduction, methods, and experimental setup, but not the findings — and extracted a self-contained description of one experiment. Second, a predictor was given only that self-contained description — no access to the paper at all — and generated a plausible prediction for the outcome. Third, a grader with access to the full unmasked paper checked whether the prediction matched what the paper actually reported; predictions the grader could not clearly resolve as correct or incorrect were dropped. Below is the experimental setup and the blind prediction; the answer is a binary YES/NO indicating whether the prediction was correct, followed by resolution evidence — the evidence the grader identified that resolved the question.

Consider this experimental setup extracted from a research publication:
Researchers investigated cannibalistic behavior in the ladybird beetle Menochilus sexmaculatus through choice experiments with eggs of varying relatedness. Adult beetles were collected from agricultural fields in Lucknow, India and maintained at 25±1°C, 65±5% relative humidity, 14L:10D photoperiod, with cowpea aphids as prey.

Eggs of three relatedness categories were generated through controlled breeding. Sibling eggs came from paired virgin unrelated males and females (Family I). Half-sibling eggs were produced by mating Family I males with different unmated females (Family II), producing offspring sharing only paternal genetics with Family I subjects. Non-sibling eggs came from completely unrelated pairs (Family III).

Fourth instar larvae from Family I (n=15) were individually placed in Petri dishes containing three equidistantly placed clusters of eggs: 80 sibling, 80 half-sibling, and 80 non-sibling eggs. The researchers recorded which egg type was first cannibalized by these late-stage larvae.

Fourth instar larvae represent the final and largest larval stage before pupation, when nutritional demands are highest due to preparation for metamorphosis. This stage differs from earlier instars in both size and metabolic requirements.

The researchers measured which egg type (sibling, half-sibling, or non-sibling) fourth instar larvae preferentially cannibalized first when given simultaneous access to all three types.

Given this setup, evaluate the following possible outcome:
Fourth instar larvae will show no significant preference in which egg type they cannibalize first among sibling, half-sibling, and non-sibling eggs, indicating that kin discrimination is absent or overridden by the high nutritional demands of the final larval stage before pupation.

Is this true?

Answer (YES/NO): YES